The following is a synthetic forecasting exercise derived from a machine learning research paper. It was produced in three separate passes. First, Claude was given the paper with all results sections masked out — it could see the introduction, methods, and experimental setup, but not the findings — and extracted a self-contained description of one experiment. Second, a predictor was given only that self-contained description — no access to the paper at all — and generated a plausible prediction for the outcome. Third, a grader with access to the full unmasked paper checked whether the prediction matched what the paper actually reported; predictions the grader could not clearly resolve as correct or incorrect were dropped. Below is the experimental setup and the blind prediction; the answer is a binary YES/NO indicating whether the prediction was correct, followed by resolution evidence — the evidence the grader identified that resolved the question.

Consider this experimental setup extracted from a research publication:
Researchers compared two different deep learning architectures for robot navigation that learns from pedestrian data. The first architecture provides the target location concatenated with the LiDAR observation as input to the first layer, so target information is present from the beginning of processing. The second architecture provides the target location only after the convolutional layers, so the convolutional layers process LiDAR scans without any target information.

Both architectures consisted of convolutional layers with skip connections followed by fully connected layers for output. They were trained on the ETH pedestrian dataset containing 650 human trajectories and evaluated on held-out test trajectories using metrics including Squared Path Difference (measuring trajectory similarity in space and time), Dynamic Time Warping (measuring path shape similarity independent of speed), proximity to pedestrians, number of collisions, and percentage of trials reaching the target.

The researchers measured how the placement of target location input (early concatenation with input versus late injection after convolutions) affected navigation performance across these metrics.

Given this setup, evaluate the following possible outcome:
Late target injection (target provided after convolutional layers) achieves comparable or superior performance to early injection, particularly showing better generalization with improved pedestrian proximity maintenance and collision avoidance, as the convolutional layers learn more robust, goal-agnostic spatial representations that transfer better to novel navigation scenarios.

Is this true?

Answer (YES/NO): NO